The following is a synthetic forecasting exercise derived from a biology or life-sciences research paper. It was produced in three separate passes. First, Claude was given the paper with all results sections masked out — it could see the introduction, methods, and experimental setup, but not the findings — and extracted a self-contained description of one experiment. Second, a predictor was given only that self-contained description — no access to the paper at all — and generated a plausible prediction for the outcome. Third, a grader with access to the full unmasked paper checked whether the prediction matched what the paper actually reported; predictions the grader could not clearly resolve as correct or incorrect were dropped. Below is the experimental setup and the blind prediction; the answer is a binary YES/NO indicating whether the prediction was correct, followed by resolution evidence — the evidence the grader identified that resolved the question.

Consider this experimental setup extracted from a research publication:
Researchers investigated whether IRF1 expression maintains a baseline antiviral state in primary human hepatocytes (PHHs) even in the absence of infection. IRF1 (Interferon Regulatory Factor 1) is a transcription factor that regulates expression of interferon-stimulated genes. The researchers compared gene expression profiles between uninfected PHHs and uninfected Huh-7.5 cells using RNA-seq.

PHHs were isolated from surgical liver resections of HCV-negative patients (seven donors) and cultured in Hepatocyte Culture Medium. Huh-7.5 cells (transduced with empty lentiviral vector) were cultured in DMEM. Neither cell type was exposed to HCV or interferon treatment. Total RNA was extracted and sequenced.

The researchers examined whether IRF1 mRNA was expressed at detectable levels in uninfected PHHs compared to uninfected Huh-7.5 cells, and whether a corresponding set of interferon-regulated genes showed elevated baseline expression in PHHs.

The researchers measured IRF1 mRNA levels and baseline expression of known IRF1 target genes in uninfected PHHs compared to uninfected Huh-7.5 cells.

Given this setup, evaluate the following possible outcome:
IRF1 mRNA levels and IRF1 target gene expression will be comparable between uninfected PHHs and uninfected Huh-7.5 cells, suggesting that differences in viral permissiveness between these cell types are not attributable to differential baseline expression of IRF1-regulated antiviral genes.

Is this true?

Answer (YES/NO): NO